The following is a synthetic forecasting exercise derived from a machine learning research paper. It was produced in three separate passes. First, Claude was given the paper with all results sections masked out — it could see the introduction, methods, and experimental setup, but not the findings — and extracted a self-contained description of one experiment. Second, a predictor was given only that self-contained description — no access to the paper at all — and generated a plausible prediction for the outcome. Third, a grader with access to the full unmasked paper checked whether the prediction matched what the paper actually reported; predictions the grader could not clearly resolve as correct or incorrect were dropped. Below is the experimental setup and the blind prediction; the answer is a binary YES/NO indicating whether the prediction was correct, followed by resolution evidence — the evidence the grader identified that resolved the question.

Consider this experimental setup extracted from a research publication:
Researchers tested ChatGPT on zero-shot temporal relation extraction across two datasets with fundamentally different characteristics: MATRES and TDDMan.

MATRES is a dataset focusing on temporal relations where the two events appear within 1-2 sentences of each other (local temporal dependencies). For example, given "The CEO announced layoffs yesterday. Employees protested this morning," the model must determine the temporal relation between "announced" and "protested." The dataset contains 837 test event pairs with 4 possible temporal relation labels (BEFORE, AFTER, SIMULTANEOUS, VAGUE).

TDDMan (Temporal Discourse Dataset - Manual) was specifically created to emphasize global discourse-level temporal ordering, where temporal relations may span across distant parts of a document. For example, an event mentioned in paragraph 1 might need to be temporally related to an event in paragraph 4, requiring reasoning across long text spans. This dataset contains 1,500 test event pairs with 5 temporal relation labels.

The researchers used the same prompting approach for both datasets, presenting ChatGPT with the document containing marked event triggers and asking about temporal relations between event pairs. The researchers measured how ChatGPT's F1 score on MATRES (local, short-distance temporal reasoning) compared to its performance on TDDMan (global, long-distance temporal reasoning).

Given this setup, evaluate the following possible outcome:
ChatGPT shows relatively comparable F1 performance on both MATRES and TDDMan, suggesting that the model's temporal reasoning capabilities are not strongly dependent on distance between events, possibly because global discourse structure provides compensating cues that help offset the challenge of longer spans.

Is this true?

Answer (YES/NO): NO